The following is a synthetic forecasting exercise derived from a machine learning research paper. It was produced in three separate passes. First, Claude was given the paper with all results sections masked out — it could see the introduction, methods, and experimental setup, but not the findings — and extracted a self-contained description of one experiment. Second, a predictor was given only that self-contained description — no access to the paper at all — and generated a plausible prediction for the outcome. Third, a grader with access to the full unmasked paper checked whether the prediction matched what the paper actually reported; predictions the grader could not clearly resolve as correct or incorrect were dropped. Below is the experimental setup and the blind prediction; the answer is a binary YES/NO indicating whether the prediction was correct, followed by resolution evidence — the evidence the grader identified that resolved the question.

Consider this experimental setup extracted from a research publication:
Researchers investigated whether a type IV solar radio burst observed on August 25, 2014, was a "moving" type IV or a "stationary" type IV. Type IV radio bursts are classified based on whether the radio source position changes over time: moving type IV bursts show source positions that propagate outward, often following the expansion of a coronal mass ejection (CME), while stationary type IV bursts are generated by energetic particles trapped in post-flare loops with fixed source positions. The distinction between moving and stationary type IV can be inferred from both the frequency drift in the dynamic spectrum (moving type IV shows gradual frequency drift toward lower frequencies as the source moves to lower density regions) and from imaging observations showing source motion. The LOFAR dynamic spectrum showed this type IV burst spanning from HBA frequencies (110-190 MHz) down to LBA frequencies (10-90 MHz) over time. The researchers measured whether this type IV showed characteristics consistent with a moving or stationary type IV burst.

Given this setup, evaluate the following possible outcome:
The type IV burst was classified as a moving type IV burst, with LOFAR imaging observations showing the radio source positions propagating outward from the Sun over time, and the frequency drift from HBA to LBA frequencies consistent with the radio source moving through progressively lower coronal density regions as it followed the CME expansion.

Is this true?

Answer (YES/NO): YES